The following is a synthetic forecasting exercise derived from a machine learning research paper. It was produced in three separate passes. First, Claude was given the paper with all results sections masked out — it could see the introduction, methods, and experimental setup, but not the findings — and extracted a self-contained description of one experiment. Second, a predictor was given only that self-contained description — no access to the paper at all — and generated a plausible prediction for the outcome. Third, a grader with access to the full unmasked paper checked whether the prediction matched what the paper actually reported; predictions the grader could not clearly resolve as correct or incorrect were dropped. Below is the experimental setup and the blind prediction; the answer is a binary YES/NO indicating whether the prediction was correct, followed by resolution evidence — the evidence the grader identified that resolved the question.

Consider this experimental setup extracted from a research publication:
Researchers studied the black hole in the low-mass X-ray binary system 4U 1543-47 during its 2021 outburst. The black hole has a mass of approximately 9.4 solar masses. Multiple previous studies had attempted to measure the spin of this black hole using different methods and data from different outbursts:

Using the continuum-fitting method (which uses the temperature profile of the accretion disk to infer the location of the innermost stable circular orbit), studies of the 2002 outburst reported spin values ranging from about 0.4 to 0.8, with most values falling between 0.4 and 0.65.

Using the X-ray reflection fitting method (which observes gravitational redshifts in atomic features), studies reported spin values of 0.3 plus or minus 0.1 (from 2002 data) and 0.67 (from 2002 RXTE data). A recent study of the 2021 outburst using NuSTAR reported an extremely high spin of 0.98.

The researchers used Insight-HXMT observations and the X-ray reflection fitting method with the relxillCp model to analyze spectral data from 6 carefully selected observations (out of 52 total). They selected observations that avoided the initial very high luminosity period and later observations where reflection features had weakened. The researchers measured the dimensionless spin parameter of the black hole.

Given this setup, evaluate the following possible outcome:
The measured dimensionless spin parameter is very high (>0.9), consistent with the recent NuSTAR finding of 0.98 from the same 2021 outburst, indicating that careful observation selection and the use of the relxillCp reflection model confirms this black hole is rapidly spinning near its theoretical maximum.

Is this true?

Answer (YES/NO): NO